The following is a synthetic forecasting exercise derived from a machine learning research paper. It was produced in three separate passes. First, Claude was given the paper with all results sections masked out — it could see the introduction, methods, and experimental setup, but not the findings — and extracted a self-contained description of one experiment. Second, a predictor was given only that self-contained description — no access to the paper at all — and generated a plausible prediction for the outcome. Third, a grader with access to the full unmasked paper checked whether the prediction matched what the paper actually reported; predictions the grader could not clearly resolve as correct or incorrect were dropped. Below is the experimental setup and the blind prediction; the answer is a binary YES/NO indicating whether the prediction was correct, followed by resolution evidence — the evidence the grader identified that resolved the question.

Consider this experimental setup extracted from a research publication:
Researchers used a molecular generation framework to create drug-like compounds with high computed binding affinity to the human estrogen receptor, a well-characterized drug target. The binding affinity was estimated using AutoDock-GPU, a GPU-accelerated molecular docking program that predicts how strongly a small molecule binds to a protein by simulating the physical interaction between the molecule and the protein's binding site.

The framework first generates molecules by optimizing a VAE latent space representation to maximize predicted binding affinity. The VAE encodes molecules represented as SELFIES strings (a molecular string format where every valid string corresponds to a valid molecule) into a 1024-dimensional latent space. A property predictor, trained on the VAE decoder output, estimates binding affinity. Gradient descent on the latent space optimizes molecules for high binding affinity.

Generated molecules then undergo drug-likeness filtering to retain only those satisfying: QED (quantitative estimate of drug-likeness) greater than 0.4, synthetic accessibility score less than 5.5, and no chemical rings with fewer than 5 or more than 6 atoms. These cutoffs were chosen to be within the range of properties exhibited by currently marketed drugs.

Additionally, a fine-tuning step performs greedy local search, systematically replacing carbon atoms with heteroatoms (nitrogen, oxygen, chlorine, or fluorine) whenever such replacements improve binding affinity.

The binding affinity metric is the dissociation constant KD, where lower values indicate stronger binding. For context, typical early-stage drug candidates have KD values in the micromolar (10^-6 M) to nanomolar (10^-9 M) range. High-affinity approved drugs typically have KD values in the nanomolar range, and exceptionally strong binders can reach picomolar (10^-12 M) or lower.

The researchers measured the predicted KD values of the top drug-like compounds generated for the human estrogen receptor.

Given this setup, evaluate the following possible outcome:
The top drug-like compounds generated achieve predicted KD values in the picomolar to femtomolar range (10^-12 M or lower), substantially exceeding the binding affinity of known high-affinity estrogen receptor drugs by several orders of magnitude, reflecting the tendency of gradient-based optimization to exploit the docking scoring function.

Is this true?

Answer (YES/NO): NO